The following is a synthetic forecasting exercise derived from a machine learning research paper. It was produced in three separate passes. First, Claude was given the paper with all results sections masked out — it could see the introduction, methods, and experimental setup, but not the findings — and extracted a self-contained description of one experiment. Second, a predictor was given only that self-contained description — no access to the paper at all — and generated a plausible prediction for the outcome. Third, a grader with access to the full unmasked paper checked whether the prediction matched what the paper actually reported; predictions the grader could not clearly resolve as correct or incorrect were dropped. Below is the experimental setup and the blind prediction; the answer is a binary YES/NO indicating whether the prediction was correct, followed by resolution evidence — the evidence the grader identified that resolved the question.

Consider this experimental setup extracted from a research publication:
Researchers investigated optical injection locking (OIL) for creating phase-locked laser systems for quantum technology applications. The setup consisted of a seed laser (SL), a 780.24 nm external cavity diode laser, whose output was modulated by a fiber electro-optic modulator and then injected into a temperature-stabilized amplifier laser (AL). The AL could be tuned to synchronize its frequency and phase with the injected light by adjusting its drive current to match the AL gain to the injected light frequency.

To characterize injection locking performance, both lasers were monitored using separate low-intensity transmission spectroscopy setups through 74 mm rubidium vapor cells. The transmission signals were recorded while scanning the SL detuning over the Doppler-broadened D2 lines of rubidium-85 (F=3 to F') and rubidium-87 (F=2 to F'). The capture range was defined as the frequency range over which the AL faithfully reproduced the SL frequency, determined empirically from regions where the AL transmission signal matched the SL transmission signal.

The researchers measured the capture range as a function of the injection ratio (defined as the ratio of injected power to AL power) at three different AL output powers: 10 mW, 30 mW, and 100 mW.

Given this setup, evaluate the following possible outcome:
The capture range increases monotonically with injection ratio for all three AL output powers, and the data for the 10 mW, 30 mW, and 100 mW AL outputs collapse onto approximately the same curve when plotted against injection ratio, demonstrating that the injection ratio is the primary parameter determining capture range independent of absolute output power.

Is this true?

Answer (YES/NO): NO